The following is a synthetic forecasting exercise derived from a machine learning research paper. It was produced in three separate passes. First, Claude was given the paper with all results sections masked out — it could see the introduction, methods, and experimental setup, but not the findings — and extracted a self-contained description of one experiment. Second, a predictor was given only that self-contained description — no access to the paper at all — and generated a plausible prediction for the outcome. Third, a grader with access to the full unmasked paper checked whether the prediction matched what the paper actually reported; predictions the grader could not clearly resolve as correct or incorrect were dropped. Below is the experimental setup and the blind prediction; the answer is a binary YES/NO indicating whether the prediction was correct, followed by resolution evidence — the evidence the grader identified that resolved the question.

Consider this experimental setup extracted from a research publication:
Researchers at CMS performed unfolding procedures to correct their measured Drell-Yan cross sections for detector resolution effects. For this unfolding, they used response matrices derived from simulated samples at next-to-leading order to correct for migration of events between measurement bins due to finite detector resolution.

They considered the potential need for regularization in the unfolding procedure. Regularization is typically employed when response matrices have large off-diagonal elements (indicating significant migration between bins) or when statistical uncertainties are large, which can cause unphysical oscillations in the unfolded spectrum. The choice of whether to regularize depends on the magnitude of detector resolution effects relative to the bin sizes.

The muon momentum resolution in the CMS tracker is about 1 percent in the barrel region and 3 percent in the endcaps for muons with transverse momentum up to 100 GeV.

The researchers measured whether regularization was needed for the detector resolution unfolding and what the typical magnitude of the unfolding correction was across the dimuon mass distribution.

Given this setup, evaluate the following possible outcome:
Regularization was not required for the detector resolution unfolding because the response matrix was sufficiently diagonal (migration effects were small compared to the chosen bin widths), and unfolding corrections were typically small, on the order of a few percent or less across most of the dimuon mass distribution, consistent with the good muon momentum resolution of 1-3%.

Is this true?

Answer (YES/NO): YES